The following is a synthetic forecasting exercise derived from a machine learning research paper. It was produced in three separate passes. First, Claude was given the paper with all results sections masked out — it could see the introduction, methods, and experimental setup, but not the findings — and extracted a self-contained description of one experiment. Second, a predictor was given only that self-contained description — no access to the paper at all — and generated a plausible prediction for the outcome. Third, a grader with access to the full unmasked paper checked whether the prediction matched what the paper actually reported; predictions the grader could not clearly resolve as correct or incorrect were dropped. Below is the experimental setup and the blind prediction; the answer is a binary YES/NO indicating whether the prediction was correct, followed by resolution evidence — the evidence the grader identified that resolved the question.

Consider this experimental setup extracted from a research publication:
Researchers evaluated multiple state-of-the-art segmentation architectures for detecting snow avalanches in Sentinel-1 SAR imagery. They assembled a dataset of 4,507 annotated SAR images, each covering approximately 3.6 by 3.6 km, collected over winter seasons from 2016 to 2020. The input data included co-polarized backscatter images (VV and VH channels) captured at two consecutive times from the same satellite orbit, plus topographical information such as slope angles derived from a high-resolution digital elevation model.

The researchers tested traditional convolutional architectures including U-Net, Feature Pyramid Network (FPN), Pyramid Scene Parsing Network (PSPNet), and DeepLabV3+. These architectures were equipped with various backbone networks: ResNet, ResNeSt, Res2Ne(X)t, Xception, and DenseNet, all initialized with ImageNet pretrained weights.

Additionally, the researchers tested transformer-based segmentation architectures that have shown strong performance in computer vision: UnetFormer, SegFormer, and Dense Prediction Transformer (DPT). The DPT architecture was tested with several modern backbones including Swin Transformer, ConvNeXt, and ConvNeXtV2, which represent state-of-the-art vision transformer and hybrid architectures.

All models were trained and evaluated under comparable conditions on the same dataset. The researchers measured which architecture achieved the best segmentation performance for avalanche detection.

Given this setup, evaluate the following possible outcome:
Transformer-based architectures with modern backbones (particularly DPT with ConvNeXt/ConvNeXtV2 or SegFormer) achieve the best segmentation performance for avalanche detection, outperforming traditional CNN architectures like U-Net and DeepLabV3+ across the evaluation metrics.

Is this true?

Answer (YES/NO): NO